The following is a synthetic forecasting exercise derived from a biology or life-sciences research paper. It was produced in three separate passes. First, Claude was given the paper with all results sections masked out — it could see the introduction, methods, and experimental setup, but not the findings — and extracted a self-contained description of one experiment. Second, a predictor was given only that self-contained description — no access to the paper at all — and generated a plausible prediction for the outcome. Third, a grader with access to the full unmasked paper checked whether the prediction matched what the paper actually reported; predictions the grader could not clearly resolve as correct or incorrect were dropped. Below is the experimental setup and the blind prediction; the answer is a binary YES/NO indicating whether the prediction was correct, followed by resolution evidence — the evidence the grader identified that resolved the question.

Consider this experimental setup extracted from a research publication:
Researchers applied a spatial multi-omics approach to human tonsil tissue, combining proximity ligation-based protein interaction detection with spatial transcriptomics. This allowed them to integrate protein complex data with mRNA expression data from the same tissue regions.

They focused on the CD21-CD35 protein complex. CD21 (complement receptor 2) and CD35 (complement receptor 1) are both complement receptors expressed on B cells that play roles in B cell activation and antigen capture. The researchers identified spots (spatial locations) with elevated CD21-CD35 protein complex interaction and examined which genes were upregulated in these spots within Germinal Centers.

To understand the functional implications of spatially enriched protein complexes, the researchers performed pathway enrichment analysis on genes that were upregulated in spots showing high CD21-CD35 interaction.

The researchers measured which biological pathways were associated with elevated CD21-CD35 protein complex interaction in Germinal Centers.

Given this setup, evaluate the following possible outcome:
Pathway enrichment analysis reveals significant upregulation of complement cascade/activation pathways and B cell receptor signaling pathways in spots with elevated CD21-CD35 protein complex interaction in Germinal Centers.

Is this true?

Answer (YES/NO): NO